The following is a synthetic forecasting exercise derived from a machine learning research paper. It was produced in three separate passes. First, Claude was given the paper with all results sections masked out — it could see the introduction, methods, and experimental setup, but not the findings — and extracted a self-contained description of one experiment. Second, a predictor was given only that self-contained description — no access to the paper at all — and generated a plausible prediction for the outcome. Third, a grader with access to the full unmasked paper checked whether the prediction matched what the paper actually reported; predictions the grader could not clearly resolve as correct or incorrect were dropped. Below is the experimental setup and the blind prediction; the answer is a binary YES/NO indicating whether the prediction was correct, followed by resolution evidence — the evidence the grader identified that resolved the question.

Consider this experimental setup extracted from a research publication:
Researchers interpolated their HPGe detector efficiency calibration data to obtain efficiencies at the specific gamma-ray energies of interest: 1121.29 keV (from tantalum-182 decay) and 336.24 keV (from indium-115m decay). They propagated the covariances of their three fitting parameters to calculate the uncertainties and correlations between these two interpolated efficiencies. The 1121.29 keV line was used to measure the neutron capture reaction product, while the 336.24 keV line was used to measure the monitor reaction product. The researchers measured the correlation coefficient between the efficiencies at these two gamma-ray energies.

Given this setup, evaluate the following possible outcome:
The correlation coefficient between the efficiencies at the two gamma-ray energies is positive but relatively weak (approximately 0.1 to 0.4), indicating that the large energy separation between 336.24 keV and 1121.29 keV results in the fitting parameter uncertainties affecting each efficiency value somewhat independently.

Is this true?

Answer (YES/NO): NO